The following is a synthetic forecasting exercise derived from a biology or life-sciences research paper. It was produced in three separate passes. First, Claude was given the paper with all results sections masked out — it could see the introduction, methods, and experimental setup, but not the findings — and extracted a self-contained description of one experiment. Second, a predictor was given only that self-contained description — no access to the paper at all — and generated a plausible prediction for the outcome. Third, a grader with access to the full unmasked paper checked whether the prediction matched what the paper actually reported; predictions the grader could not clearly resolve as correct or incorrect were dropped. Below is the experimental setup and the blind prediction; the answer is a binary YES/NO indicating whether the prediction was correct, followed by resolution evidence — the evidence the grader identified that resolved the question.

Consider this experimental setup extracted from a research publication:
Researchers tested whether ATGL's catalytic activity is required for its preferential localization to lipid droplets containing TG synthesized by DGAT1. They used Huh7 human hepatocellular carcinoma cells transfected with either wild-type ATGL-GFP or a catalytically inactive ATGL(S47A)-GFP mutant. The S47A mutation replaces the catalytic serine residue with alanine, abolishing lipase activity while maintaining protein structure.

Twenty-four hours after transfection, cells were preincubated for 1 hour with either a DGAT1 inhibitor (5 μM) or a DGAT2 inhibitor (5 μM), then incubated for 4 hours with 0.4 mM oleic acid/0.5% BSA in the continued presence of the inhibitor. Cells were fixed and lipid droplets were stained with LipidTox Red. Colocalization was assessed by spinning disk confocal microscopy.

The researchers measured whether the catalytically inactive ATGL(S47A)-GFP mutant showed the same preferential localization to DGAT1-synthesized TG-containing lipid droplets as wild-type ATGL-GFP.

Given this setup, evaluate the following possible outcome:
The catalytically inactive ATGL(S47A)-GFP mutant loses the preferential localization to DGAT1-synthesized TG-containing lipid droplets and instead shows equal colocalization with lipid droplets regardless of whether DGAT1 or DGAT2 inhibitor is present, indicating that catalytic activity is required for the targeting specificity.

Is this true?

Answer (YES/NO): NO